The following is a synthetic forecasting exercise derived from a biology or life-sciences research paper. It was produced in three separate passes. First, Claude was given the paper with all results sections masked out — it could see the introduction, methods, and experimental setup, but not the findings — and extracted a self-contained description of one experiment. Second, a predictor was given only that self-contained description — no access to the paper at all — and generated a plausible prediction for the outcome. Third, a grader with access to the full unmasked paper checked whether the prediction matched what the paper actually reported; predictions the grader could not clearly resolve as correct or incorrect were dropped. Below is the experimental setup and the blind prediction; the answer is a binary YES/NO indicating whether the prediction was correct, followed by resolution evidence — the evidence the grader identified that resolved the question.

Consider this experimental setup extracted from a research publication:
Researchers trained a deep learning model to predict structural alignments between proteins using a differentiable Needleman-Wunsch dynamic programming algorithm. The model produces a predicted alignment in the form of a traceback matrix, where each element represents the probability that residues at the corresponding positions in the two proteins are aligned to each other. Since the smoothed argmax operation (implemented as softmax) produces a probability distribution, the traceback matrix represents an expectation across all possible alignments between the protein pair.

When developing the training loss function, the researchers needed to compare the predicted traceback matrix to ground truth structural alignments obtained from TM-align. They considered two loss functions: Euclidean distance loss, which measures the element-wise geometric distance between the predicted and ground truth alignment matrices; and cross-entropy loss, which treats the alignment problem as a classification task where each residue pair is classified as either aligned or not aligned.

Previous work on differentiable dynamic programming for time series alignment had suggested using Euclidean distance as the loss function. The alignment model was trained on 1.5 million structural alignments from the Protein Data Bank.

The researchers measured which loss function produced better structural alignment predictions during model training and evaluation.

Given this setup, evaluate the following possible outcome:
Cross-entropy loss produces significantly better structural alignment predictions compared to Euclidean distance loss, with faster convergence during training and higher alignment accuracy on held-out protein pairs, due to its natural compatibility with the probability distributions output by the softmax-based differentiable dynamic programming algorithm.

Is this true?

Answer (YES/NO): NO